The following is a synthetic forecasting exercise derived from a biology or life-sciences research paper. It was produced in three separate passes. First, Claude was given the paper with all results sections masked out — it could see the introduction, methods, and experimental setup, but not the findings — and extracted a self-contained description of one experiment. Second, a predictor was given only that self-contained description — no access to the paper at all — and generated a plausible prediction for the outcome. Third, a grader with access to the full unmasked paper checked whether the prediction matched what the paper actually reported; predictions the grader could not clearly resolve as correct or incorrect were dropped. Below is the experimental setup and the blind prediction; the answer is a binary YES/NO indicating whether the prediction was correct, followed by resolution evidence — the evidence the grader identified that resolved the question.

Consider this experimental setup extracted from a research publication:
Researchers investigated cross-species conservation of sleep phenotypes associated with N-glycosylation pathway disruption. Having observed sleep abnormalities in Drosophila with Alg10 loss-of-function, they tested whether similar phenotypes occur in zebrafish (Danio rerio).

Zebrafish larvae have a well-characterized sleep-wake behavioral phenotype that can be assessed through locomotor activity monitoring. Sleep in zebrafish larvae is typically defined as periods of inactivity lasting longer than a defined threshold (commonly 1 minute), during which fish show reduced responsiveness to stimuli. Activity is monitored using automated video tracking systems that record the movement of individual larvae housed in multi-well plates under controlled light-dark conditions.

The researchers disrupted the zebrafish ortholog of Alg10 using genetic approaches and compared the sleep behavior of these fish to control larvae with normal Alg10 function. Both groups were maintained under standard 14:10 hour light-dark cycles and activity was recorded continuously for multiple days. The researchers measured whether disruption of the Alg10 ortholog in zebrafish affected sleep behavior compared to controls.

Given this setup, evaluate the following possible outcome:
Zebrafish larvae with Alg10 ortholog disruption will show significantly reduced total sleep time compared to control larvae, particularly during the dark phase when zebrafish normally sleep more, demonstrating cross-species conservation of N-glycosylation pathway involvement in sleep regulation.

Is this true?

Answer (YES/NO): YES